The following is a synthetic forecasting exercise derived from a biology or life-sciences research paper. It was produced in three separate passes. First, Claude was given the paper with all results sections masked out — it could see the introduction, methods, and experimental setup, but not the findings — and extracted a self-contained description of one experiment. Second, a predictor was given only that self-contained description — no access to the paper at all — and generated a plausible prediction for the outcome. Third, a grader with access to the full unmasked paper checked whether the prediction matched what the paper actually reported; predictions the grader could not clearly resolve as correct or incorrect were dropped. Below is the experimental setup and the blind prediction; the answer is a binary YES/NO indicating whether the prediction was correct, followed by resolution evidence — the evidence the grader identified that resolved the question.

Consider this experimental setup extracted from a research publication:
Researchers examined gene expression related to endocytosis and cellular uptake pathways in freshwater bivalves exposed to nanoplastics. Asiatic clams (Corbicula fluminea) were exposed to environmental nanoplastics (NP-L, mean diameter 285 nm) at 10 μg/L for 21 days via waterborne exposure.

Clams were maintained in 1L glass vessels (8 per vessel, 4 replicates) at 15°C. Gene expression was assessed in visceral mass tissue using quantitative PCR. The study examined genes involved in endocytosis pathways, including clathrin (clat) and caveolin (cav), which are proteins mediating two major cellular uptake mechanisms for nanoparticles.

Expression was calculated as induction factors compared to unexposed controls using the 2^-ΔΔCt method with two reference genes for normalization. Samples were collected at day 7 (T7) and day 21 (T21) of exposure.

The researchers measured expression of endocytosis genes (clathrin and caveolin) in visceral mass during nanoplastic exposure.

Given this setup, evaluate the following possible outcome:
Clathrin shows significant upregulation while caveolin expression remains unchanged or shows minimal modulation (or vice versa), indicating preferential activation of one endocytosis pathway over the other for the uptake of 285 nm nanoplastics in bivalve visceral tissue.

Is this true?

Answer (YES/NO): NO